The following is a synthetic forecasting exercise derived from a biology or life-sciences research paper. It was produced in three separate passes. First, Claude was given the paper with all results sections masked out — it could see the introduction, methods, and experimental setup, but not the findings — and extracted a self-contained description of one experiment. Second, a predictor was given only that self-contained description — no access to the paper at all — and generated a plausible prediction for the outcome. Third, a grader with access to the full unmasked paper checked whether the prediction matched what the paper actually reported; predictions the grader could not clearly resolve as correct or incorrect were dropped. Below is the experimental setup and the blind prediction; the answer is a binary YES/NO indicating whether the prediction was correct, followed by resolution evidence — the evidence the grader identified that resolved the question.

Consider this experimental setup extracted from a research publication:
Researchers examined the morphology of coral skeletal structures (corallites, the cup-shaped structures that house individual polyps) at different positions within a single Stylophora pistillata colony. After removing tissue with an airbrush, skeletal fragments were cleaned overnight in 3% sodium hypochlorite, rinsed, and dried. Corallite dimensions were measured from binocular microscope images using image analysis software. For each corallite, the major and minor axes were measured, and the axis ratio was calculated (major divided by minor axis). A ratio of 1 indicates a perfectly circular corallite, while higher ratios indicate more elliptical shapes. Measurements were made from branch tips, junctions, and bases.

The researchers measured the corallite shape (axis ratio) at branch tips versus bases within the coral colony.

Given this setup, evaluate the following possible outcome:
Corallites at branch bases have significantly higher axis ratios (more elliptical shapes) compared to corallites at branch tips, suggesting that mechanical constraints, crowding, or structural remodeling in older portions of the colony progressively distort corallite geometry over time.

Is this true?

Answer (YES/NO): NO